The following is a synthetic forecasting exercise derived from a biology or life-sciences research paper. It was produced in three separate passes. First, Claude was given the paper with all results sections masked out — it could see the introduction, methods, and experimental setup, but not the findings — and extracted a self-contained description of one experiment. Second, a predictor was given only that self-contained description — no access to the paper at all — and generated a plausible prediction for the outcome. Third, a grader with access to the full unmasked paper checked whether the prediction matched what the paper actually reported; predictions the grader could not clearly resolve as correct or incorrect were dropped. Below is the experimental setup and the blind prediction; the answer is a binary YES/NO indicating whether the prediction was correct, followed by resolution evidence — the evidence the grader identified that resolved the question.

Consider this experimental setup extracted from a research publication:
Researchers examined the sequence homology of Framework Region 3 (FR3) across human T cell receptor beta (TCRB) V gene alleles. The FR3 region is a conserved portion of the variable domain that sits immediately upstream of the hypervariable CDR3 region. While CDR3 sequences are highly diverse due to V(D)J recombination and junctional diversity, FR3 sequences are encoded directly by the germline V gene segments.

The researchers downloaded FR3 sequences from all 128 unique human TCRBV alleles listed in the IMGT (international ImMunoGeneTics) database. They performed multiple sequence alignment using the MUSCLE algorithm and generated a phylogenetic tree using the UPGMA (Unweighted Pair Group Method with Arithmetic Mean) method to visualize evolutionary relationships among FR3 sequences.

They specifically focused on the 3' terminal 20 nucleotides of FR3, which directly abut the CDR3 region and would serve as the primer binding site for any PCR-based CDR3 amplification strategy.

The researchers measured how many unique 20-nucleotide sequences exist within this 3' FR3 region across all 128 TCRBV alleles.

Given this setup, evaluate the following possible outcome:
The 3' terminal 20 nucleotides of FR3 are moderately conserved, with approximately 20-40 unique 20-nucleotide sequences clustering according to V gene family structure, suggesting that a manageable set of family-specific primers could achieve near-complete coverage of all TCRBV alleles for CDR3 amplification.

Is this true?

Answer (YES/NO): NO